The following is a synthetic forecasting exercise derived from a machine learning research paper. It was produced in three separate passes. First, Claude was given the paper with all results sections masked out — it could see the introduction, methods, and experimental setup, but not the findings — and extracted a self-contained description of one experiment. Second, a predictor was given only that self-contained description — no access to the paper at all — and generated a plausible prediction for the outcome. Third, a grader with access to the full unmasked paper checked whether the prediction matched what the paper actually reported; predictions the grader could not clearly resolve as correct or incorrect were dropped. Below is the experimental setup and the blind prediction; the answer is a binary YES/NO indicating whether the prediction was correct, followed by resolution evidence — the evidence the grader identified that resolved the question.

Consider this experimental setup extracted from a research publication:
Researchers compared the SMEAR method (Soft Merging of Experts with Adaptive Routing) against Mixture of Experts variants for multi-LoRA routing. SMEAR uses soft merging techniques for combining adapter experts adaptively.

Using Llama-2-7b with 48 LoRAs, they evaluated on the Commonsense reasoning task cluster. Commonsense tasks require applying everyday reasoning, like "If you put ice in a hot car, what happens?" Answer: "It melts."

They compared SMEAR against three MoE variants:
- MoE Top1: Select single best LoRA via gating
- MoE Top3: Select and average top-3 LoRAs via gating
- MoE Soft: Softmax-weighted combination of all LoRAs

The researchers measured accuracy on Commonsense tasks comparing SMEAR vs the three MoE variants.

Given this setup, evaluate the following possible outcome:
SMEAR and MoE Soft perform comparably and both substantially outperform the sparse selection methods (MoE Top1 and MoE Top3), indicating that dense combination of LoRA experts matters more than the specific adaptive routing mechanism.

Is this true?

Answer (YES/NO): NO